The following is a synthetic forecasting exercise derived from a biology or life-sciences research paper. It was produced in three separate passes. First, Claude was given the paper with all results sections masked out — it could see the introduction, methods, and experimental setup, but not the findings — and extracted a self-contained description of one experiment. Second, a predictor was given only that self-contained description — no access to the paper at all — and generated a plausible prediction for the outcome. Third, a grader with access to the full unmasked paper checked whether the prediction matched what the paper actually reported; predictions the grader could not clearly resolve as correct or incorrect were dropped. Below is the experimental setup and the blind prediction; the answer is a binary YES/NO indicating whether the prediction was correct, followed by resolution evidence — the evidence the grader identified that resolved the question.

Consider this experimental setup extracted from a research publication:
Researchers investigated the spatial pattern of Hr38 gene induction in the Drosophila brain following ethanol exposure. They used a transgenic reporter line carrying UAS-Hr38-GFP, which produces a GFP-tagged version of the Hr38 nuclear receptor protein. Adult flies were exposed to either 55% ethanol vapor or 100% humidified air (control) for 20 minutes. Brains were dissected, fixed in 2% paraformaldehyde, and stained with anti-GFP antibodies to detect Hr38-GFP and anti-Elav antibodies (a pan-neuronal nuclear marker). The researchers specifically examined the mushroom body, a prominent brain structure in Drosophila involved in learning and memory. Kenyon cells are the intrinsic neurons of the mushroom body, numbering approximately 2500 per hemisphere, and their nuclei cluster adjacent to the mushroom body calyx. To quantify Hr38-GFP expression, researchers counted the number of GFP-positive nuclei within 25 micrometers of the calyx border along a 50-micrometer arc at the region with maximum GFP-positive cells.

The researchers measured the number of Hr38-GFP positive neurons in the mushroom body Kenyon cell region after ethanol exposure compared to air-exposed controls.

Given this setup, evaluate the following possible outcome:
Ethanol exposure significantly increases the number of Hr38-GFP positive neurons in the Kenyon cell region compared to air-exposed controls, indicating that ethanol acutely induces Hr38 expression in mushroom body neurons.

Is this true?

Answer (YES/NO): YES